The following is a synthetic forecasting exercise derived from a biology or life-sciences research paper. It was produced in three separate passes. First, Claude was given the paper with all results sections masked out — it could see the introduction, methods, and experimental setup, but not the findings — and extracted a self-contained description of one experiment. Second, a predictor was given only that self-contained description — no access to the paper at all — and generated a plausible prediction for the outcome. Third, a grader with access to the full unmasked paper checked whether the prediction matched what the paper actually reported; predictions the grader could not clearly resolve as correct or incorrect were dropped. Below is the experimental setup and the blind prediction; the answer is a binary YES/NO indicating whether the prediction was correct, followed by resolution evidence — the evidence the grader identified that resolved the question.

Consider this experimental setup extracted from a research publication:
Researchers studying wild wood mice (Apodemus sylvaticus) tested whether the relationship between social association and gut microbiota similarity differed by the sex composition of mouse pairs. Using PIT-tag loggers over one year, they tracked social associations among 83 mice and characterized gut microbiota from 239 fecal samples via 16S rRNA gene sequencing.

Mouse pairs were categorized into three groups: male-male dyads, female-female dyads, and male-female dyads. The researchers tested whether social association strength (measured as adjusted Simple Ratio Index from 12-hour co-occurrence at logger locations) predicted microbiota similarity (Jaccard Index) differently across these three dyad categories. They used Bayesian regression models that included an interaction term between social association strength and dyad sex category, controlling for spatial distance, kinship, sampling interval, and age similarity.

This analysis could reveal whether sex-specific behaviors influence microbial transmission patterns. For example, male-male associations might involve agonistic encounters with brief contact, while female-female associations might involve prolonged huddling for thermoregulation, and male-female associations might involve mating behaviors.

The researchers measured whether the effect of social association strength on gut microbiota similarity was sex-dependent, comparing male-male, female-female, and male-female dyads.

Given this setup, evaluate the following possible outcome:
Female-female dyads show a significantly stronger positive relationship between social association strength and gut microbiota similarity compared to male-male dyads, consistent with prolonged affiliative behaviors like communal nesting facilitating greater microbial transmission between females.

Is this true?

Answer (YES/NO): NO